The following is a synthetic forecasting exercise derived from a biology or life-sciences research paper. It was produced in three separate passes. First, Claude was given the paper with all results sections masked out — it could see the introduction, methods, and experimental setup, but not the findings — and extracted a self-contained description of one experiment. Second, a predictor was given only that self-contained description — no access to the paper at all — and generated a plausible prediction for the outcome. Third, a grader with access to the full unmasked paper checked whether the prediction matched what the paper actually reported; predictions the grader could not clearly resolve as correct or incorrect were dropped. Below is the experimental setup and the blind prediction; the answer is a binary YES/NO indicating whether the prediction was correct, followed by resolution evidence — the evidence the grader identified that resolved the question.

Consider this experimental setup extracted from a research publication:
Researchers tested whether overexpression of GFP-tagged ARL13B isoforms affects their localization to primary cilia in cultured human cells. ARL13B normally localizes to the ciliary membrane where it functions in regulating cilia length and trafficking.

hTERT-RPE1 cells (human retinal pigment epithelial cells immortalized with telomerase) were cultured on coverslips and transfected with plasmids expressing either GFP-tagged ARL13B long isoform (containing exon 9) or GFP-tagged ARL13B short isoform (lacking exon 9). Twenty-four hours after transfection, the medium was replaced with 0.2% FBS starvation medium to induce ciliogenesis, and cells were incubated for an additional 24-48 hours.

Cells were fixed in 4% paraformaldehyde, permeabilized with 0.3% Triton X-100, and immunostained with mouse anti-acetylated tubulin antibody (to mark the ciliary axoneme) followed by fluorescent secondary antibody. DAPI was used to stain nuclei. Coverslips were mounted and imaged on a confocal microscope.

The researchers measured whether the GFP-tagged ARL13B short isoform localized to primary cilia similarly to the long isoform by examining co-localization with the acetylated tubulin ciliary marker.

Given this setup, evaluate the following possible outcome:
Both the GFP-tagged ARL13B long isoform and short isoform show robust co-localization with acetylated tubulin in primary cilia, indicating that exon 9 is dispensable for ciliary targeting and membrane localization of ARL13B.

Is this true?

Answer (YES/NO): YES